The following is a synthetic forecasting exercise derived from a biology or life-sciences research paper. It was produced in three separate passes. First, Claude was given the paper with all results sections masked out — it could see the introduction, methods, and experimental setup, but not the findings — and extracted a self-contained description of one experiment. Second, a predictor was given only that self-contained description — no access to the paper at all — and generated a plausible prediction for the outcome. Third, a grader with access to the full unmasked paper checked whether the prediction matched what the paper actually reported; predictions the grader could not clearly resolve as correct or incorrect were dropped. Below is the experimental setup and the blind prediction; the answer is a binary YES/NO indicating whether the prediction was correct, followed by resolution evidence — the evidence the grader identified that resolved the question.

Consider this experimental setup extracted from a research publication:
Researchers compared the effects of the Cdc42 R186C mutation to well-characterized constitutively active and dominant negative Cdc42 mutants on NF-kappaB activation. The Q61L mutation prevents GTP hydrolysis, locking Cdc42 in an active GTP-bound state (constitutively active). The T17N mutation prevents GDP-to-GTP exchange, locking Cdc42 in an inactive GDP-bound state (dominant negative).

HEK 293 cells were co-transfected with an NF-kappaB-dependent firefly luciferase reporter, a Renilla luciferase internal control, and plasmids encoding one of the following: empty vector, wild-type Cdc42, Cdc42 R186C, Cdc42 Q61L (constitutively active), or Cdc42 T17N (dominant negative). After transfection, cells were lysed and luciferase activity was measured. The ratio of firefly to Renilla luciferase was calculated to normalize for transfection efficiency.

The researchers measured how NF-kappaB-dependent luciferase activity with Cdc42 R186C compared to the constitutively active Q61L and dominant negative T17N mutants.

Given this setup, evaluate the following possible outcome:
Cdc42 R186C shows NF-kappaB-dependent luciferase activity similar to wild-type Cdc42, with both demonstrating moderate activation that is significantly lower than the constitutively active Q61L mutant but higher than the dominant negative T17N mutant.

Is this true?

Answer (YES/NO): NO